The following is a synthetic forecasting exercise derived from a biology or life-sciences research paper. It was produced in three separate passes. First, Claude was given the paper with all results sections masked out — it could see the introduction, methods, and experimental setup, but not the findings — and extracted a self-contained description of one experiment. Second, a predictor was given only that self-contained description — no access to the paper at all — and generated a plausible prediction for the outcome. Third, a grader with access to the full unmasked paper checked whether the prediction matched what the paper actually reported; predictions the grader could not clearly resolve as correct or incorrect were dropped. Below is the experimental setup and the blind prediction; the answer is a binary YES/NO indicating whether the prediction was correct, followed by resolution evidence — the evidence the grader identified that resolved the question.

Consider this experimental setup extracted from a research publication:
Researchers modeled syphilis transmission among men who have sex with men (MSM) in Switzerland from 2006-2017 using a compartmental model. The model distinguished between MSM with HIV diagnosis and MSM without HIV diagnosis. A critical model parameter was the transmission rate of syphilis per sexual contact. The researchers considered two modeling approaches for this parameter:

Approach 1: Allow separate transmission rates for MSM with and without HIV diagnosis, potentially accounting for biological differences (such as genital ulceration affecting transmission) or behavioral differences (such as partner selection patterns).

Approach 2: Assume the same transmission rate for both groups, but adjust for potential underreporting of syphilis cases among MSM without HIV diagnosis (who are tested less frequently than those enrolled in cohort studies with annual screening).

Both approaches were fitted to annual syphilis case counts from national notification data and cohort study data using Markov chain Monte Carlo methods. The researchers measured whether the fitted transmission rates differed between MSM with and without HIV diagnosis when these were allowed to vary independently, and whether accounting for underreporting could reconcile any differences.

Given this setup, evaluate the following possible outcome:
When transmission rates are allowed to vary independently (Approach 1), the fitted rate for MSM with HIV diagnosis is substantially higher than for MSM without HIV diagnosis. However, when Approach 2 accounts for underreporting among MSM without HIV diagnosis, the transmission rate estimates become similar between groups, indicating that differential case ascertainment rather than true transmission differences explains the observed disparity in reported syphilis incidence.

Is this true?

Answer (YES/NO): NO